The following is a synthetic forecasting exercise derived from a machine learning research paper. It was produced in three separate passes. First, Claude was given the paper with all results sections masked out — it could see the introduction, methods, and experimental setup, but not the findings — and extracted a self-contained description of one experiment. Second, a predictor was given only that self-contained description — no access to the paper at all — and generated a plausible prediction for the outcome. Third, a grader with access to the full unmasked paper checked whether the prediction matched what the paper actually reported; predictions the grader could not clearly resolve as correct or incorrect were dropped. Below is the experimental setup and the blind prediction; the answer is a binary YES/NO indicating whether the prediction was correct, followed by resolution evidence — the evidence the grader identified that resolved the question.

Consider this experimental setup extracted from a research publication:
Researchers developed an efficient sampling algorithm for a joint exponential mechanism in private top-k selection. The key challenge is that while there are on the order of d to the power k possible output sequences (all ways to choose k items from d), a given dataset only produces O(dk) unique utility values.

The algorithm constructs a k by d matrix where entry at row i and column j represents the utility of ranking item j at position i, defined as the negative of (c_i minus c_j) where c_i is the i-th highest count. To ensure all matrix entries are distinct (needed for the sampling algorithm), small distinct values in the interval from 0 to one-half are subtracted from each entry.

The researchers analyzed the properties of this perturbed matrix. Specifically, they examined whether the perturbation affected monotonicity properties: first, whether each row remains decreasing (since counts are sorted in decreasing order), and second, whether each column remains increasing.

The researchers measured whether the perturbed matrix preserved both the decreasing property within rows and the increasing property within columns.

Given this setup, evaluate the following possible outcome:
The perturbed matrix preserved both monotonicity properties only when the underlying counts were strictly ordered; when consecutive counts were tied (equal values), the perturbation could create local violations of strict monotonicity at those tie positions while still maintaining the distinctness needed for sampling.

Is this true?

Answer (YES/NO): NO